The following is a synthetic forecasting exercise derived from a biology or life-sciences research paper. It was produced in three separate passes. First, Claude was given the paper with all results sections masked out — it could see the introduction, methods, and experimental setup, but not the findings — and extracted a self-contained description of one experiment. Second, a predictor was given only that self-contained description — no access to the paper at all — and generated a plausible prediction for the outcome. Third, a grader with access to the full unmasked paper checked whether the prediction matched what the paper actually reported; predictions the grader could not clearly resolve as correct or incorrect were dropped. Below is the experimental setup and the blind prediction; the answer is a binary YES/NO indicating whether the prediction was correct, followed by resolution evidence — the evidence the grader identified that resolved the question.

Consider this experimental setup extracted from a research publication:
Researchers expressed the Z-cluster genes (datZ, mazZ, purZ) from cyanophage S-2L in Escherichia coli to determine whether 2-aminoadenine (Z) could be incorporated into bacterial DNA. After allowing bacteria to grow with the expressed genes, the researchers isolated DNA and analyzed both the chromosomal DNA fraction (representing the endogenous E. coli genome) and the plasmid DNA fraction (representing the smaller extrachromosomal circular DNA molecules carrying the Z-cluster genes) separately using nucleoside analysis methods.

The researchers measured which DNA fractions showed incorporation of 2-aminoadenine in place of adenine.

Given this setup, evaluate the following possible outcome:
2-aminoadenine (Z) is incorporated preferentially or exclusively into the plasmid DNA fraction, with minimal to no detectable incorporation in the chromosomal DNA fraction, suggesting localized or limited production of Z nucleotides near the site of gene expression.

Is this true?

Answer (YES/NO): NO